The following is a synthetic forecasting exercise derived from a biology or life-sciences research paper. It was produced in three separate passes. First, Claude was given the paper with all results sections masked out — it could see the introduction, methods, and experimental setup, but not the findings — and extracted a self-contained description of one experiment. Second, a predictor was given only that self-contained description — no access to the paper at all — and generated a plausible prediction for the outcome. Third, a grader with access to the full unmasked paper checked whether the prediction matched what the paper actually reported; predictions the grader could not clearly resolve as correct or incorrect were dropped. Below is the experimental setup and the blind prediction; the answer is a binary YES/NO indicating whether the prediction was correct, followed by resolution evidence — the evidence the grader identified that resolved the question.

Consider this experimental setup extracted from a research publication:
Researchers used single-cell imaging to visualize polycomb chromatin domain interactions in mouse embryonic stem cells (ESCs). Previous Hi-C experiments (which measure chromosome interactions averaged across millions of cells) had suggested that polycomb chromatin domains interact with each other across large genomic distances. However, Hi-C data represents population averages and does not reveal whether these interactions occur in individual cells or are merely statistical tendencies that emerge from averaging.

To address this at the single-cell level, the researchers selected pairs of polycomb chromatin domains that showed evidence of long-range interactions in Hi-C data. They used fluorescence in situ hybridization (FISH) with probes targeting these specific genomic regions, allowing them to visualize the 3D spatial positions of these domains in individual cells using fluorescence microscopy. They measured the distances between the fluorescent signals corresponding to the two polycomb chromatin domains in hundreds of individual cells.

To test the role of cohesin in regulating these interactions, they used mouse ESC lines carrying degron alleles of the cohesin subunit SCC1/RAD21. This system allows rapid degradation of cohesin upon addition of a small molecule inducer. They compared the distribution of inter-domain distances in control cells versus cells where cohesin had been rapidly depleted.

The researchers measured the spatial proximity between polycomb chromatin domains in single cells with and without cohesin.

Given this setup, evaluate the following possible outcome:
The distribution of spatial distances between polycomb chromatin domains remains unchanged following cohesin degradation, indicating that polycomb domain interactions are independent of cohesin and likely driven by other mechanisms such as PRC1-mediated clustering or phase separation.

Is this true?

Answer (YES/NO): NO